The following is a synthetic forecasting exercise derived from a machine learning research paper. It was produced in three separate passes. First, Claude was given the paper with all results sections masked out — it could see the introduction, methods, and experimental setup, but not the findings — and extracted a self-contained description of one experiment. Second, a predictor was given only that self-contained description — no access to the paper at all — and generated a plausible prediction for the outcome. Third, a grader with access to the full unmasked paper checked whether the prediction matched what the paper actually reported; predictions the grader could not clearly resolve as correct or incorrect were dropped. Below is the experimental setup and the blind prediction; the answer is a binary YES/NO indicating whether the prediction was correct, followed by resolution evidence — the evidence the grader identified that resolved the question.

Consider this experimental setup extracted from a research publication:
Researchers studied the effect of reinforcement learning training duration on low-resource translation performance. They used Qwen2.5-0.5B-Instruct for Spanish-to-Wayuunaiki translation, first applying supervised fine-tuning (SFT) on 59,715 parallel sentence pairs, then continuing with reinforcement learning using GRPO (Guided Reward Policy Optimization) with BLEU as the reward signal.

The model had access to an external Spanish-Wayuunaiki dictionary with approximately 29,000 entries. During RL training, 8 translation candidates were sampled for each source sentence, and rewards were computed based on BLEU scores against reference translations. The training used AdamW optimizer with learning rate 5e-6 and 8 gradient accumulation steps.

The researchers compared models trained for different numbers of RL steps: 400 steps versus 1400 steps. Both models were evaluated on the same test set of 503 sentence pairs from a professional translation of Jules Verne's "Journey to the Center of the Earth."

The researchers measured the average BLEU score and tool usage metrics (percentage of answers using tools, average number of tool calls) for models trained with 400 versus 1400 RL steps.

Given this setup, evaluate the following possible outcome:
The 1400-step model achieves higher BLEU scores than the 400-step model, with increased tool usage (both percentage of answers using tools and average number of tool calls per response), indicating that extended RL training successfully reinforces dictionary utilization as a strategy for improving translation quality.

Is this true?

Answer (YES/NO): NO